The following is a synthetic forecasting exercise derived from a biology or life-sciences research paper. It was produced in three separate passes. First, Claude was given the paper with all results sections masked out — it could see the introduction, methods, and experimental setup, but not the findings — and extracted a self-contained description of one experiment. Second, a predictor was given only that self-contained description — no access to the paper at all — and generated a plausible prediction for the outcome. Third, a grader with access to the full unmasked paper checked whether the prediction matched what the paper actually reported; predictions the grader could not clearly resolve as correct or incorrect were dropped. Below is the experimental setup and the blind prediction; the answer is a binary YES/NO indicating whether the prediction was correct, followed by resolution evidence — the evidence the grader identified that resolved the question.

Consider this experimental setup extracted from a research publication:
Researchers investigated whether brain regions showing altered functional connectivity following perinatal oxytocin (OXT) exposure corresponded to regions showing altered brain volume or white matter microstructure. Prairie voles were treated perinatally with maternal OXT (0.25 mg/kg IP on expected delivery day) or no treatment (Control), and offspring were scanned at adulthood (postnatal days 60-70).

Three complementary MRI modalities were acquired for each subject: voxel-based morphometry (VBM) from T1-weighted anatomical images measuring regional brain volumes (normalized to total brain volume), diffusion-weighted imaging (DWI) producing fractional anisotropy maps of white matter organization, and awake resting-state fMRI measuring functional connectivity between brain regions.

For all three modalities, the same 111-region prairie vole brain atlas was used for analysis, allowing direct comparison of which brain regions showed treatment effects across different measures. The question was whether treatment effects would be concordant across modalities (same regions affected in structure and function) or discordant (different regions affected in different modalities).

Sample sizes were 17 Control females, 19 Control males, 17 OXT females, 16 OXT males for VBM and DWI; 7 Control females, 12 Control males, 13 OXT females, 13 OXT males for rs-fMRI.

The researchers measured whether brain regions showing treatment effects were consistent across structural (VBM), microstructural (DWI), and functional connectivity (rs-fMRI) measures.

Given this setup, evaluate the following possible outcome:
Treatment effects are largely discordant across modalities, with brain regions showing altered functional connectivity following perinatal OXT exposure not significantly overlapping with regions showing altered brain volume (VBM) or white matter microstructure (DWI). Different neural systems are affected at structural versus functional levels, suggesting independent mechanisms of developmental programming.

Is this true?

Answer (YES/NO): YES